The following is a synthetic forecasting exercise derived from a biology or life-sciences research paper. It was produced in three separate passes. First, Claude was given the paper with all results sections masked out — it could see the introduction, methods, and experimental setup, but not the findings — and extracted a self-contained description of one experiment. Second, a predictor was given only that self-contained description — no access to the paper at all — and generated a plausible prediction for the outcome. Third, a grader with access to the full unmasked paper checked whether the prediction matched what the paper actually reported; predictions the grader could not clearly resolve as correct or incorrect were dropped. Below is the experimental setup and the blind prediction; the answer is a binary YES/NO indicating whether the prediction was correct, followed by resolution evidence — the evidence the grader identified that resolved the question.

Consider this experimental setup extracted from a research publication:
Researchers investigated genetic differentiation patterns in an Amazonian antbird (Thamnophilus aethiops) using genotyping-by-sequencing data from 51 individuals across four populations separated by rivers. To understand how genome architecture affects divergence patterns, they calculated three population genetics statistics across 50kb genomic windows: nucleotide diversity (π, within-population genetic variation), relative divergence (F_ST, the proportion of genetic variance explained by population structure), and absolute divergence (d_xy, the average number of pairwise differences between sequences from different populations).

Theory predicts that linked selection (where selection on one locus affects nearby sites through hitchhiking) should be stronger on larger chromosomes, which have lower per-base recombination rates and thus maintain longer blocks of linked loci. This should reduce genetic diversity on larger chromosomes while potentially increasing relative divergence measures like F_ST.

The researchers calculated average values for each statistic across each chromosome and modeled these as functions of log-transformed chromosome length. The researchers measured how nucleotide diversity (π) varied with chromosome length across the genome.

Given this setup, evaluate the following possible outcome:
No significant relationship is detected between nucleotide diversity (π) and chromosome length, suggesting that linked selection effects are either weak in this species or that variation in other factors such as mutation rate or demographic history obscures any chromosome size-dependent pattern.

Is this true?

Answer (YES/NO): NO